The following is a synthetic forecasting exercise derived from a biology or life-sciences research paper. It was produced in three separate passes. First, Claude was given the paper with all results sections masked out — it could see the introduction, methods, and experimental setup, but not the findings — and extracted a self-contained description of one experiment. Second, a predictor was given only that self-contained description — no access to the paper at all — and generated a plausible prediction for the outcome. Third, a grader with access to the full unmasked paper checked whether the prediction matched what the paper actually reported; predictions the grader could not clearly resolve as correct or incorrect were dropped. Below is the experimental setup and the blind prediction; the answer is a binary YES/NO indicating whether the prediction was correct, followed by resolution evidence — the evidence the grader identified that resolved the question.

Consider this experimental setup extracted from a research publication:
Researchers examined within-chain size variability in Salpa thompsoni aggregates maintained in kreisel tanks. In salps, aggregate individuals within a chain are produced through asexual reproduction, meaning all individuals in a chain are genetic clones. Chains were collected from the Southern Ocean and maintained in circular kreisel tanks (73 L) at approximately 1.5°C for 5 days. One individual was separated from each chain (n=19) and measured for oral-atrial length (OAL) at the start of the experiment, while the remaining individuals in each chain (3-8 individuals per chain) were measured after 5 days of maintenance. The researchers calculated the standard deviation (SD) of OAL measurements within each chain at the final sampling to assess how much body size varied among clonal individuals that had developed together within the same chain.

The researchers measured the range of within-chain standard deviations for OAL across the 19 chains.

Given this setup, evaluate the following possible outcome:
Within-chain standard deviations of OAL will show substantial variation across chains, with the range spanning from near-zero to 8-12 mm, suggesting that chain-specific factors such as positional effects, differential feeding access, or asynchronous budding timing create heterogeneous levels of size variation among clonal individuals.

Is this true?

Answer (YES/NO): NO